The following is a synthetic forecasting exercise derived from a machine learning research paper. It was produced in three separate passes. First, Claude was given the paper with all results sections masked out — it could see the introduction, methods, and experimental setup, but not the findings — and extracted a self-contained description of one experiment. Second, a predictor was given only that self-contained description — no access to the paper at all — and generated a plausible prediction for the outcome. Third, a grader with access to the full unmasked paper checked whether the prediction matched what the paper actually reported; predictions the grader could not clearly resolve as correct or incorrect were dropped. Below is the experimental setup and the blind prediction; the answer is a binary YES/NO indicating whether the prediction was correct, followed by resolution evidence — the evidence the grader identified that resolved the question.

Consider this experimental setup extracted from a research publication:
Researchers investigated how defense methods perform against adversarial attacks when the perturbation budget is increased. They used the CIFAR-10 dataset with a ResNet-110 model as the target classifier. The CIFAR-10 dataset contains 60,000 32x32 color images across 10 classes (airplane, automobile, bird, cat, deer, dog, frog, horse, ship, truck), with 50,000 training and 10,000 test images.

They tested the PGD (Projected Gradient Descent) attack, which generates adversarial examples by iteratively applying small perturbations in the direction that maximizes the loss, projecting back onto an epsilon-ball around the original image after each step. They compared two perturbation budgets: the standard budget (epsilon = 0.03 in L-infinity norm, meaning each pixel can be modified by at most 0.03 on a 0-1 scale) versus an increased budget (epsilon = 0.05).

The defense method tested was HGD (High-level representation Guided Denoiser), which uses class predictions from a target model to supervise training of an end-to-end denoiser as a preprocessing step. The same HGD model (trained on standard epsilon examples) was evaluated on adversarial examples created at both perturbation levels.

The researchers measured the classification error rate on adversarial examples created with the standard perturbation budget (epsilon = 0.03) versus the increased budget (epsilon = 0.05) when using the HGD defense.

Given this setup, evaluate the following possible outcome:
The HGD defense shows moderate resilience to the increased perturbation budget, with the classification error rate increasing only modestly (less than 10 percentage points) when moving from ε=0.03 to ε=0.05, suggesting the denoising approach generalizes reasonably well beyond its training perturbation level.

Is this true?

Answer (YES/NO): NO